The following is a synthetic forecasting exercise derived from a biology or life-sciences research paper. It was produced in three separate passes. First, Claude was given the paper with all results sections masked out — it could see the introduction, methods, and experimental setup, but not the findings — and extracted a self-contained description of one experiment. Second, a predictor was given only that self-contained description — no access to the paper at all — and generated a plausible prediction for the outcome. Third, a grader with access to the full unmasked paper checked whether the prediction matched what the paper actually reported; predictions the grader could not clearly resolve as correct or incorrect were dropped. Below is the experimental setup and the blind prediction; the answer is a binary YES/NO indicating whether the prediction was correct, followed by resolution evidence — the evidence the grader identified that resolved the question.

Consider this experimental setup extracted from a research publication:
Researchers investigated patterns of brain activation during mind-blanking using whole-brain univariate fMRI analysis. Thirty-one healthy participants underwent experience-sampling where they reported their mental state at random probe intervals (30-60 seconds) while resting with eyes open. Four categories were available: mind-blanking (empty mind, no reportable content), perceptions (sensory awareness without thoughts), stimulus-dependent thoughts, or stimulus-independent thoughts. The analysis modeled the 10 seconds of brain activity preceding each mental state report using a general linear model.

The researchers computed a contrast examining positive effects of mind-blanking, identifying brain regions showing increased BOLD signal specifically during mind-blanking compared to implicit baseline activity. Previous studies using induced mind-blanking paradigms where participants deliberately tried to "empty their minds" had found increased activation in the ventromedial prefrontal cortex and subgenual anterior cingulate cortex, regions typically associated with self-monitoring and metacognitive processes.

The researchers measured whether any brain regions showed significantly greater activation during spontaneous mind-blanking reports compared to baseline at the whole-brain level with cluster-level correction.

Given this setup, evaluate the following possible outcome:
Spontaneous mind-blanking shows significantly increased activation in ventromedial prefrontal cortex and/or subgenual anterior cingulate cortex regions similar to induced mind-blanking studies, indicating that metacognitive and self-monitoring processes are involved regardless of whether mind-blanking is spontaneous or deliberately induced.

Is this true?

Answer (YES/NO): NO